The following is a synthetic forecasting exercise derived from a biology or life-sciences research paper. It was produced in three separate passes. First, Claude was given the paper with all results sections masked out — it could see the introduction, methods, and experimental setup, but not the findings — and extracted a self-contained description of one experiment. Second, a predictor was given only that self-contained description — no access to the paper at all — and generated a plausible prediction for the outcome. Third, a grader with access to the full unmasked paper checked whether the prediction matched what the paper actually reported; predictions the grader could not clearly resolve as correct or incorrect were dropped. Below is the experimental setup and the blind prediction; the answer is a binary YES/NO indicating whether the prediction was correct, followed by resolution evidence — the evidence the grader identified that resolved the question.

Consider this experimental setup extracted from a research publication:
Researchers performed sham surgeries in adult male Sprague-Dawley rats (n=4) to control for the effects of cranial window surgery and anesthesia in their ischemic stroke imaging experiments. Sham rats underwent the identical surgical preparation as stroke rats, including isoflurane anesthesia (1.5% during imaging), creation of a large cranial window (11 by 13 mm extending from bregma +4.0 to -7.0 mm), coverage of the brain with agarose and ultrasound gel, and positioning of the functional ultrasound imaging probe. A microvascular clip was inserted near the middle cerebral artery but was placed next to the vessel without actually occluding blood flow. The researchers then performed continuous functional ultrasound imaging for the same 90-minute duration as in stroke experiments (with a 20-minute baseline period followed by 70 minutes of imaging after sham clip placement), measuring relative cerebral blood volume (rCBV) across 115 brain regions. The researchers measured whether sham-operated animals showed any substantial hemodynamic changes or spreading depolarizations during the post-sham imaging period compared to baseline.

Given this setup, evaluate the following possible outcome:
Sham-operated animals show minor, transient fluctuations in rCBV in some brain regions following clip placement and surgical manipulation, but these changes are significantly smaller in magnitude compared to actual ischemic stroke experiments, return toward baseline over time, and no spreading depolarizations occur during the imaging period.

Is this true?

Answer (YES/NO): NO